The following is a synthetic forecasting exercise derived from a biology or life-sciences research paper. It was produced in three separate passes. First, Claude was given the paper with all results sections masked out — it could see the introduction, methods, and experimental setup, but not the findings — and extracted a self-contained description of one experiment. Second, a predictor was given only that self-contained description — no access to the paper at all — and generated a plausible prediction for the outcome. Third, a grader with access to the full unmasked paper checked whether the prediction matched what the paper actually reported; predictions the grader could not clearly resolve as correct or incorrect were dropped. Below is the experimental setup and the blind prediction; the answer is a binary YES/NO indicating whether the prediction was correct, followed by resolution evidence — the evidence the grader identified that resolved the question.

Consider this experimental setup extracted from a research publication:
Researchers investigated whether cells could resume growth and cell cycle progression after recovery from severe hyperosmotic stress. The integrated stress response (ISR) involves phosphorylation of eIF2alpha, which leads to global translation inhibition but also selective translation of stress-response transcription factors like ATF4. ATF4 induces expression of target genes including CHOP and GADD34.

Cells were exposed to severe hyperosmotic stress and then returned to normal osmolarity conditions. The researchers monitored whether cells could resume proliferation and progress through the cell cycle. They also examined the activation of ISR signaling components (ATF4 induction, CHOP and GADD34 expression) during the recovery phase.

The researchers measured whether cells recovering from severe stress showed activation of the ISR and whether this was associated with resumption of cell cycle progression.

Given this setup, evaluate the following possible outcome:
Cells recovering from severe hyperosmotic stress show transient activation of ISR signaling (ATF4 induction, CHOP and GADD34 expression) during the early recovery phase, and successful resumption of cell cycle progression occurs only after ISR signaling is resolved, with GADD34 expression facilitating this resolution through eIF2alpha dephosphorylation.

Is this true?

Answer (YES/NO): YES